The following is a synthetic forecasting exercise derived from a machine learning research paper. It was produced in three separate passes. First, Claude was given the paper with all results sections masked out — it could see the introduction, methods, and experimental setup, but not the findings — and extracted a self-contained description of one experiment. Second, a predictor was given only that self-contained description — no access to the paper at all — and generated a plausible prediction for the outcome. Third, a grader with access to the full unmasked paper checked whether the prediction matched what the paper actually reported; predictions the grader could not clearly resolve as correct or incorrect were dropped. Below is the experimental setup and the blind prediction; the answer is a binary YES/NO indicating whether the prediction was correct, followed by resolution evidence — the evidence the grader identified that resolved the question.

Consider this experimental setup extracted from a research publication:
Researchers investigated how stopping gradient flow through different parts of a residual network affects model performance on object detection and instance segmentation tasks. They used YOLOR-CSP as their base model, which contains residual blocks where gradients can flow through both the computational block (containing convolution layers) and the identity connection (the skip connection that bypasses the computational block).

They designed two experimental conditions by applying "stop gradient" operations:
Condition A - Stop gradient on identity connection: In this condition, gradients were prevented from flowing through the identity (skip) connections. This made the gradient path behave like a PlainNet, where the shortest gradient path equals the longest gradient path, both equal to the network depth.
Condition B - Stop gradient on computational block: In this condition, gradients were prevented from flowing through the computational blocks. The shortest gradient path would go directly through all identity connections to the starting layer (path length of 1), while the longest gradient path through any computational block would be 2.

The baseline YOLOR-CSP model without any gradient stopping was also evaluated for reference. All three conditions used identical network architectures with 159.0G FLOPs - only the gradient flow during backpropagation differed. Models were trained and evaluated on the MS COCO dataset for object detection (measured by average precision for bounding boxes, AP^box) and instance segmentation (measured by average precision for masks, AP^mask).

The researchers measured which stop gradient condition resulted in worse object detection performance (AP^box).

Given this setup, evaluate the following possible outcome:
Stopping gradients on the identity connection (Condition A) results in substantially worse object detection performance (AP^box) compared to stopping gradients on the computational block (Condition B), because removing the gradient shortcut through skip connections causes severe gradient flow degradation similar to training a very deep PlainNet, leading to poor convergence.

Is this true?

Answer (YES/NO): NO